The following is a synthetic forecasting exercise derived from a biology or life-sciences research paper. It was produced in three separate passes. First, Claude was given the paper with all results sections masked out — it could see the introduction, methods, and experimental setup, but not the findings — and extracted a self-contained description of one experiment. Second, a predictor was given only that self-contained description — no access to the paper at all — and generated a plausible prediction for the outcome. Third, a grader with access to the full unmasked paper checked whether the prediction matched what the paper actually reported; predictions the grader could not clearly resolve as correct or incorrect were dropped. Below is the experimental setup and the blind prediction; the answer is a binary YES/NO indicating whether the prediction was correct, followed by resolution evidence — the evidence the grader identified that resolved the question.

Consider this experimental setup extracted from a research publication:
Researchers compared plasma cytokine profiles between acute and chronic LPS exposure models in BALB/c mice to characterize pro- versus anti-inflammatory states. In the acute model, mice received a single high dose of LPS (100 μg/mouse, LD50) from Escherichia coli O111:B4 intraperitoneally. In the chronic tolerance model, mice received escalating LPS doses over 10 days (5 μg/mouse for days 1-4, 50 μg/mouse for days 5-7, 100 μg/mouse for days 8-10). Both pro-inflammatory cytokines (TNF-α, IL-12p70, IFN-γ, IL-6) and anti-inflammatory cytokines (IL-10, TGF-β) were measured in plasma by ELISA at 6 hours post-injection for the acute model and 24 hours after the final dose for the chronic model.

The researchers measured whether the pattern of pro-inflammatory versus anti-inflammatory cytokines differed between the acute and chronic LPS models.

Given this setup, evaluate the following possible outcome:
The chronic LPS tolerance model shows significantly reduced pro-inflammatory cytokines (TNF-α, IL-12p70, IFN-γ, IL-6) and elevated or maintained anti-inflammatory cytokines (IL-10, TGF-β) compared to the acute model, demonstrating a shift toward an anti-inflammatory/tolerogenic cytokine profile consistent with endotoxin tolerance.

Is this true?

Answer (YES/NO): YES